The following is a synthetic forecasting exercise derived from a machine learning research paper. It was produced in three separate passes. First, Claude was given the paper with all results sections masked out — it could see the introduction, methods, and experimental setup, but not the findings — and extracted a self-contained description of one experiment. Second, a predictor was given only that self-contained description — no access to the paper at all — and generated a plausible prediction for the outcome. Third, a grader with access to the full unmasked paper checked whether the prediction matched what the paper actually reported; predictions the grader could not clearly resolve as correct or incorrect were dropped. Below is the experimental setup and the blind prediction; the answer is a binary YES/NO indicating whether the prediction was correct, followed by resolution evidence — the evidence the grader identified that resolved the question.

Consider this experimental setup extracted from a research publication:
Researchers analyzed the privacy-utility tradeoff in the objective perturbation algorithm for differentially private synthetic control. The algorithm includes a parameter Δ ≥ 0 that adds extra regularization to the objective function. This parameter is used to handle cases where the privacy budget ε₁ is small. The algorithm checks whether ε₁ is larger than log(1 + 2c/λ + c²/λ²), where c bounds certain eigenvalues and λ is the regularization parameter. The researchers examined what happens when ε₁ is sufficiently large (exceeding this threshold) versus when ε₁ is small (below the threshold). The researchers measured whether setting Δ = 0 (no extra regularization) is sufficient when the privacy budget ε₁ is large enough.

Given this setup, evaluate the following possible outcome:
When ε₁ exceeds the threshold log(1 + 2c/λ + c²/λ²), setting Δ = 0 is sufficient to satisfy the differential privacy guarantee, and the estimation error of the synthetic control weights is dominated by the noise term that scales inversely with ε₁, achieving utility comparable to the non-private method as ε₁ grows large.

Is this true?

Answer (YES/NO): YES